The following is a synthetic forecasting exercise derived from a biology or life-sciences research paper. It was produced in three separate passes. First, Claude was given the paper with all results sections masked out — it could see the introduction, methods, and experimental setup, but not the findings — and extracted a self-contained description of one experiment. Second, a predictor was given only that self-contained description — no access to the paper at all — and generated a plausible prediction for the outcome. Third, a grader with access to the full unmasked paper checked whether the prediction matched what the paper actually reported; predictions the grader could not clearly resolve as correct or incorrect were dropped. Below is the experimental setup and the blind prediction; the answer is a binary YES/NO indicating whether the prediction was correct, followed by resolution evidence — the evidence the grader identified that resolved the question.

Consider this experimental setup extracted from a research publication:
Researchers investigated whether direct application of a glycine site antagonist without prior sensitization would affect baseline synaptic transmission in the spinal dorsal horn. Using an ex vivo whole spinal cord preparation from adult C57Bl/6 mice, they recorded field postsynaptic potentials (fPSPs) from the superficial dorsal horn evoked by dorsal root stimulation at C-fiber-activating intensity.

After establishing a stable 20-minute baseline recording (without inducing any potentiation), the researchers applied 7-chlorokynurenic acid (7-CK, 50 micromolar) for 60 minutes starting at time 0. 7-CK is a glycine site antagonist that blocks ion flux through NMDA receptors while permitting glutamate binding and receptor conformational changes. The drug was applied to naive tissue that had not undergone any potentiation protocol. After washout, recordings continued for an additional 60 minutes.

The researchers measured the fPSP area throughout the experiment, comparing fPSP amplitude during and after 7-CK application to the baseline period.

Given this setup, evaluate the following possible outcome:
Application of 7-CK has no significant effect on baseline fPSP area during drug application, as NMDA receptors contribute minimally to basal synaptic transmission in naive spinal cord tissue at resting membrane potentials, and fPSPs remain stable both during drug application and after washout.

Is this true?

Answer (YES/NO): YES